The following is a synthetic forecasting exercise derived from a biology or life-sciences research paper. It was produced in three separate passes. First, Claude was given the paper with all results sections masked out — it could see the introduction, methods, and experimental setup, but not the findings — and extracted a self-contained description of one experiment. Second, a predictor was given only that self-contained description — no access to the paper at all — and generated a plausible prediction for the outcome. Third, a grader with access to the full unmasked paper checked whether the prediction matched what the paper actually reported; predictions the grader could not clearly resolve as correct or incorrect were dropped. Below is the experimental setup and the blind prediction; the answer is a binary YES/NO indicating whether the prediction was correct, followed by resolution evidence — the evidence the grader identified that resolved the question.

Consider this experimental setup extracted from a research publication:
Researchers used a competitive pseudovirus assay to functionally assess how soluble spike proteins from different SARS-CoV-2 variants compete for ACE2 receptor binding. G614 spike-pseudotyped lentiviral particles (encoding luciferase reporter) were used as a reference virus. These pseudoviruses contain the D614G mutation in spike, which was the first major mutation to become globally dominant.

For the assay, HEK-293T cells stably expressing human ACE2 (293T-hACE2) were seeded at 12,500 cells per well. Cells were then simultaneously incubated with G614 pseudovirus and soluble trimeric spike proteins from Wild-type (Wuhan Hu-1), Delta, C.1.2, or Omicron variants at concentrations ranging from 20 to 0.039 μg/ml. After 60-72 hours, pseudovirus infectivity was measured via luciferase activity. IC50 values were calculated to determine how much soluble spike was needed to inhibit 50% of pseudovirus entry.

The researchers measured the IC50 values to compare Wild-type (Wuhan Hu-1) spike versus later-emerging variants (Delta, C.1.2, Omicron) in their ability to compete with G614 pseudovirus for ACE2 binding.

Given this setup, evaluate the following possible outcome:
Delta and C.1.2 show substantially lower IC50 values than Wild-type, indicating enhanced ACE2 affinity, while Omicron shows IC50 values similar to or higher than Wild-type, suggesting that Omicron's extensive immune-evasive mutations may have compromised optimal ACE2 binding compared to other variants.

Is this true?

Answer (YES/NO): NO